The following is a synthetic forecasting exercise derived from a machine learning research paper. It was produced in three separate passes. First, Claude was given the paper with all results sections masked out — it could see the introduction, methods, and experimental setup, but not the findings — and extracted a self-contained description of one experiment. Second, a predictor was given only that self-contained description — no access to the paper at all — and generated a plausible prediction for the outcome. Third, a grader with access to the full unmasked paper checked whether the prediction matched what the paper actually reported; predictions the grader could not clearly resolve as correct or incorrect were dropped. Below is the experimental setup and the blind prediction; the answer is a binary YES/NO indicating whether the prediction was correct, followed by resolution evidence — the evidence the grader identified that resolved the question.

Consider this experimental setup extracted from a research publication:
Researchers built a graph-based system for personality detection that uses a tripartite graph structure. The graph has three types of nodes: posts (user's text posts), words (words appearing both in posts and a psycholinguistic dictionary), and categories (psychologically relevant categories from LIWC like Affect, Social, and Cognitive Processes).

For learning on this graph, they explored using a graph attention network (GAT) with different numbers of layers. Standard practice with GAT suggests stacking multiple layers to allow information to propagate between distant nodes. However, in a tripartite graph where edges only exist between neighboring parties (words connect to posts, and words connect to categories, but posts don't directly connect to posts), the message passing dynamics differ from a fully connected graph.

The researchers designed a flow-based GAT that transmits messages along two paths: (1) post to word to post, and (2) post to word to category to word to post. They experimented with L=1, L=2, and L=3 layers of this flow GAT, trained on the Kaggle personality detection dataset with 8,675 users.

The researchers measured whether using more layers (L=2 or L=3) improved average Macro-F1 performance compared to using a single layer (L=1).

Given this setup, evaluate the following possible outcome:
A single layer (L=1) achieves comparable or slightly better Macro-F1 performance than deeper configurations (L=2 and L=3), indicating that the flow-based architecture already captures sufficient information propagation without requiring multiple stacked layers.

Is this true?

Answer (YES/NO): YES